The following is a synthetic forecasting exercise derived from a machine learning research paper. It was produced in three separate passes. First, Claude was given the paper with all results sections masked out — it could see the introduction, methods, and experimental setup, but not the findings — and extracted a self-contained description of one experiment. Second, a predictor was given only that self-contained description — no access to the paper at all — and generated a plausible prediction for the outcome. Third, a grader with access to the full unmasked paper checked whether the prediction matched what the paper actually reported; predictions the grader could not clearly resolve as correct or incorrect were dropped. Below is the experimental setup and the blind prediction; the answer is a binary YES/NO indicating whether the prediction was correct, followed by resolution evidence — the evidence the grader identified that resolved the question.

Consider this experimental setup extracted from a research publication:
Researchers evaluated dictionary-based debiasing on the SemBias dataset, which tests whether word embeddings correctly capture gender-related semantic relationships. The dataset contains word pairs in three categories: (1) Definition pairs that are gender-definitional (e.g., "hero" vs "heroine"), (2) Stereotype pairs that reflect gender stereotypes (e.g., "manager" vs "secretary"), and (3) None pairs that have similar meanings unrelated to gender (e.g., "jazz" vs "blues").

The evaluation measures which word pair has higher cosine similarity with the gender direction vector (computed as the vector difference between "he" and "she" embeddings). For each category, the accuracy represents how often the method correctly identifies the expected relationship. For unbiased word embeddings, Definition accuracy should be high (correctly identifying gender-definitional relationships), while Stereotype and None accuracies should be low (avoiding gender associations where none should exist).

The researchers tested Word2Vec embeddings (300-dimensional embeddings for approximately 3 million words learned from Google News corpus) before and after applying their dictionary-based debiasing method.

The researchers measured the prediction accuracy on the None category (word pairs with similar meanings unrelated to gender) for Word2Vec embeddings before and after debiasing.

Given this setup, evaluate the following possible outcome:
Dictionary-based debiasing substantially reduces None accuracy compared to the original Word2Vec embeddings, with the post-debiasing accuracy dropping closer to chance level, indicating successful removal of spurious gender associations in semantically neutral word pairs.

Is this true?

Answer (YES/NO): NO